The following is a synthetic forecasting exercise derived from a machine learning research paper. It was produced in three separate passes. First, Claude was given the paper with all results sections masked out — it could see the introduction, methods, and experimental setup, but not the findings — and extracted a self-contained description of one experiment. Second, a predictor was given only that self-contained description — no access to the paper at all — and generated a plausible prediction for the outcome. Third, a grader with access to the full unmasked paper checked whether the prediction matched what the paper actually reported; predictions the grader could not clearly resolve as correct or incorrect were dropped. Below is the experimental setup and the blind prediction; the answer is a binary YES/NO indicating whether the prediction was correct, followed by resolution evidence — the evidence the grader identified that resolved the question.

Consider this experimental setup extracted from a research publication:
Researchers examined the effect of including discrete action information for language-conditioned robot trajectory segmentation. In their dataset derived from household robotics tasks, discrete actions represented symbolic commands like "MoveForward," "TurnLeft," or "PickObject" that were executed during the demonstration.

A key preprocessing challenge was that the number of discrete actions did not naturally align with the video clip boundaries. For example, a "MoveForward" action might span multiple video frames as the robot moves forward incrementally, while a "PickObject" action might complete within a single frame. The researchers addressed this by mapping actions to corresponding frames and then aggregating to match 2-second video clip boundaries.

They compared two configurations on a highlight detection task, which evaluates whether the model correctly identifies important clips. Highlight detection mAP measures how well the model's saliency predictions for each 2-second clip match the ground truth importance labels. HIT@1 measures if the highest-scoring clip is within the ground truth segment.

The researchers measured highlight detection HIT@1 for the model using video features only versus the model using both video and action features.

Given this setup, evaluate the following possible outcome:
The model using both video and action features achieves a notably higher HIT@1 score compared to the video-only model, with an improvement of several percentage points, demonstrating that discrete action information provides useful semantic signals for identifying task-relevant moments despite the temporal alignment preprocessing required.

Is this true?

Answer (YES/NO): YES